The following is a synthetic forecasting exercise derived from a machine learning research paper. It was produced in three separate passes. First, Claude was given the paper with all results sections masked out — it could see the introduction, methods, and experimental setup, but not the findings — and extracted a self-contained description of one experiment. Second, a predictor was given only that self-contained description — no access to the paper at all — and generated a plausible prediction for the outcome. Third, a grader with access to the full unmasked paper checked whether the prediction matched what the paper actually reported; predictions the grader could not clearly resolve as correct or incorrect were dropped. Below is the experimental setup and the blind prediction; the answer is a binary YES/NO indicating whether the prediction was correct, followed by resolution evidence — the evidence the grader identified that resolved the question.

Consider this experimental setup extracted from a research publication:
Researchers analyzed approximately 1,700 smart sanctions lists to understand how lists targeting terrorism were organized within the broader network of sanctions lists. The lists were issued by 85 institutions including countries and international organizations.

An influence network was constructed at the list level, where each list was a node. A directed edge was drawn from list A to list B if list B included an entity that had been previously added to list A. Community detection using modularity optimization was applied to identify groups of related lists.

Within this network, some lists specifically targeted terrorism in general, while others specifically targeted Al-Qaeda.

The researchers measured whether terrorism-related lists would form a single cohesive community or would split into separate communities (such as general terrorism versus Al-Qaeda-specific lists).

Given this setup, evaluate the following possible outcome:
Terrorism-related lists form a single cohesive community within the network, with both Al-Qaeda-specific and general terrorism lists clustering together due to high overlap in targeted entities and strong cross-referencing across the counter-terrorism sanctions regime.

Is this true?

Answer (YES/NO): NO